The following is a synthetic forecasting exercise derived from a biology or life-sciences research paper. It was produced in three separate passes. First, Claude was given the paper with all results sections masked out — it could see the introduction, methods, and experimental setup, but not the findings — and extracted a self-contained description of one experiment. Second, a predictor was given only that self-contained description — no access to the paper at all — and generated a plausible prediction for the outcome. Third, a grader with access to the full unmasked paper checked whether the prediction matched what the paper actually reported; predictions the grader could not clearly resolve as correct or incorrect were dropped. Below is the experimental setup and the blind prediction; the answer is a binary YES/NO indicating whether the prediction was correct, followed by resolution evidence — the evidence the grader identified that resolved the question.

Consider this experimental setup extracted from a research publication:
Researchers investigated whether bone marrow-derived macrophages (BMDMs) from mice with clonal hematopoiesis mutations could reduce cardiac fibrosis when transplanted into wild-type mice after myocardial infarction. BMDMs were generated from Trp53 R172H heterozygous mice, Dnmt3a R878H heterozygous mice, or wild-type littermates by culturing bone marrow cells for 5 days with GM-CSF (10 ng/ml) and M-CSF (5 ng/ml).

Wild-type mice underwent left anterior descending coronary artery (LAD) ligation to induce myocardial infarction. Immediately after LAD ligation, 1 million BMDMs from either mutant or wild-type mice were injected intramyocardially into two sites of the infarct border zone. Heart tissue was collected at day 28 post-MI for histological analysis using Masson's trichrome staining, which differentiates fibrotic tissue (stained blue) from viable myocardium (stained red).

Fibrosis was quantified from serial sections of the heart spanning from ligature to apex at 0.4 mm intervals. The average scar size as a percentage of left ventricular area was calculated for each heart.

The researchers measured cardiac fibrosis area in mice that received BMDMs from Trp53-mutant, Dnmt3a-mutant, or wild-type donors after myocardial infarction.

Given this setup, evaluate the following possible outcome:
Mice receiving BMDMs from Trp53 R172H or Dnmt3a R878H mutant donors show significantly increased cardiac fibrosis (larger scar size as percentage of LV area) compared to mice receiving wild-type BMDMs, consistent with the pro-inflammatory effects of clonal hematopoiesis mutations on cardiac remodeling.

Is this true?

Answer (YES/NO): NO